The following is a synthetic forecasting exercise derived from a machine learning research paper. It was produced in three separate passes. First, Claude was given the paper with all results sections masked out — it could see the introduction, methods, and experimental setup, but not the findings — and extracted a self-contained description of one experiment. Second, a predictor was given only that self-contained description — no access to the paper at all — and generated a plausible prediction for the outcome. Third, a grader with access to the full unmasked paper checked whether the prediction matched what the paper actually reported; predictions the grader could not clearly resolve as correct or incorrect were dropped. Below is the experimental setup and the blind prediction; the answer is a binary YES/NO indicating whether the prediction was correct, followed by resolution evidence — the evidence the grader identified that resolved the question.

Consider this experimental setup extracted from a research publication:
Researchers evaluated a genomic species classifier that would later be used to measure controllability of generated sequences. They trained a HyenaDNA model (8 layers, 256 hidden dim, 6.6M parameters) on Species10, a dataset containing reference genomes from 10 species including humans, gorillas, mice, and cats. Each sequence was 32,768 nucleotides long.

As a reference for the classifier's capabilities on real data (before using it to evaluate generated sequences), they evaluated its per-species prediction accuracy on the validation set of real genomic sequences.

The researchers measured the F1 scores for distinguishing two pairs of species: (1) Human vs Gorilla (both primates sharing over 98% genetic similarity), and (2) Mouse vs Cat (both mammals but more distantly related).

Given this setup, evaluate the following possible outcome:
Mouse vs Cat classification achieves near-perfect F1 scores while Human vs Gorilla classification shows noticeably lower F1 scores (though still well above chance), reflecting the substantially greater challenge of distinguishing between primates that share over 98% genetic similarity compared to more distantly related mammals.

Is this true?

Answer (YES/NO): YES